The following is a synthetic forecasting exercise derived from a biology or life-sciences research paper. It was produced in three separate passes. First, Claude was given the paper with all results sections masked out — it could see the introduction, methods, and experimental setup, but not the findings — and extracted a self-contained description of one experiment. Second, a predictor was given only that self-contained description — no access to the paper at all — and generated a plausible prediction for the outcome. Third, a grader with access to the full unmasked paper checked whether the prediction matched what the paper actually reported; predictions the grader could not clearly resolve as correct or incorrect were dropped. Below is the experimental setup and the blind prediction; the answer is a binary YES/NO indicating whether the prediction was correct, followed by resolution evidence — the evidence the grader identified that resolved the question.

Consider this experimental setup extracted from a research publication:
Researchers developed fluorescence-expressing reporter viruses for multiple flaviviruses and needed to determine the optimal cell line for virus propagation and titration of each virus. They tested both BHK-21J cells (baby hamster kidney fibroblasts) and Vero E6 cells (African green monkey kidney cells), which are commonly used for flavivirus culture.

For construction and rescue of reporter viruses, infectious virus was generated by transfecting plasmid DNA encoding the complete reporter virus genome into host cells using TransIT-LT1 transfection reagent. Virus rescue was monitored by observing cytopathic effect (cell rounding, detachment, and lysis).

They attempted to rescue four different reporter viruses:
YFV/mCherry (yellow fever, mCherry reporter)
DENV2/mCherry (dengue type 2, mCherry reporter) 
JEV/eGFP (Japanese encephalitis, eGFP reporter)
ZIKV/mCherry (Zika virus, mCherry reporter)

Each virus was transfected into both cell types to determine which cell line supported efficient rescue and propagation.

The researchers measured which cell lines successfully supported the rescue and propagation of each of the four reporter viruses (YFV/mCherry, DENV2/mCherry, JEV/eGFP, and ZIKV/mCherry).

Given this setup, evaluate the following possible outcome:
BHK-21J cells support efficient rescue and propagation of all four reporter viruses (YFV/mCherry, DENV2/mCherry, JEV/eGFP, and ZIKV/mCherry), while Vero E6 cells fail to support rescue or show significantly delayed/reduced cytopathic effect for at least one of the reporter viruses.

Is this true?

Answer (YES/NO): NO